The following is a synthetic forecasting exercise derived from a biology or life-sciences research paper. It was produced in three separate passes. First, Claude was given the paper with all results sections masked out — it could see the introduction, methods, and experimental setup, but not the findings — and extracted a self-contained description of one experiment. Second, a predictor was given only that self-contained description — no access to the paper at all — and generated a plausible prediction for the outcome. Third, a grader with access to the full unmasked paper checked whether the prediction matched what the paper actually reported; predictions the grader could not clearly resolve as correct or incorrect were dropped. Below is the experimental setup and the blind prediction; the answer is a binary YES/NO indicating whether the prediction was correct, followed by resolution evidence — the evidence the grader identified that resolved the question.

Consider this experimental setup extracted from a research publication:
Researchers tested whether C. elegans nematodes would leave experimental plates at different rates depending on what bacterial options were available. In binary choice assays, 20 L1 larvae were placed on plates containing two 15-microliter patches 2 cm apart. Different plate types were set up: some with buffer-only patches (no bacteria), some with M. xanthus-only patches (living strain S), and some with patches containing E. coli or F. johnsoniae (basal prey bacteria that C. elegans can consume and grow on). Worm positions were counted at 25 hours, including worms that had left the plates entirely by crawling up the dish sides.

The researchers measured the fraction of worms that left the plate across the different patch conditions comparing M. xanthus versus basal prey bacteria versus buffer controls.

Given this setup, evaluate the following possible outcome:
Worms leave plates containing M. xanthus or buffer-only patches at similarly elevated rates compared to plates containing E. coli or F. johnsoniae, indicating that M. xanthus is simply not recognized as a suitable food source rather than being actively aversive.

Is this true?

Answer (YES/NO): NO